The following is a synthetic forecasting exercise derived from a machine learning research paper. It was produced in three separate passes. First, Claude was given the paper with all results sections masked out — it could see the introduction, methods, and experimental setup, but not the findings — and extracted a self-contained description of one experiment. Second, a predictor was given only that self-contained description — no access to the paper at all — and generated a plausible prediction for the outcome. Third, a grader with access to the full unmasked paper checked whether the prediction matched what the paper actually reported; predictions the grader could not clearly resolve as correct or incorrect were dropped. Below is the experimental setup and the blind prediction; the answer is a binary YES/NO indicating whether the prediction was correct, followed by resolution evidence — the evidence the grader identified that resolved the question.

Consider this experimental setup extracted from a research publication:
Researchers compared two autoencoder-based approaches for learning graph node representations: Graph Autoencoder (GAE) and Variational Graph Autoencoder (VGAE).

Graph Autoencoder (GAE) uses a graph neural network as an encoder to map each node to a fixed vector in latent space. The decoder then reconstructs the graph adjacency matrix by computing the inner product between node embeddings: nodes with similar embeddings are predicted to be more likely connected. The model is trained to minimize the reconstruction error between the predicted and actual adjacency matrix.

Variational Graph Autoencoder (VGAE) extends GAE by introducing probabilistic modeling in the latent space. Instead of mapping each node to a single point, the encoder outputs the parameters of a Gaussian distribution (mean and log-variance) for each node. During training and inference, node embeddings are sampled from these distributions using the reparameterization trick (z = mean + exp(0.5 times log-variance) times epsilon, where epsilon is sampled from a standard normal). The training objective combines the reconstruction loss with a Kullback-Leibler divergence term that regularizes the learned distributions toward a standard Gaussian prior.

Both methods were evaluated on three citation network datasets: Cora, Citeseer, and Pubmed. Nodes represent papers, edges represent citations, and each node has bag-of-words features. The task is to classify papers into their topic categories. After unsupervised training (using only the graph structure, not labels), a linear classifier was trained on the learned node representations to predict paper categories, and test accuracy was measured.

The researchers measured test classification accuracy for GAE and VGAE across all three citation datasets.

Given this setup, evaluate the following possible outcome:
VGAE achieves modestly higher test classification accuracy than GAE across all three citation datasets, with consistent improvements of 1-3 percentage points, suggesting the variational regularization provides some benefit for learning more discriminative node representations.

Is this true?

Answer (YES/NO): NO